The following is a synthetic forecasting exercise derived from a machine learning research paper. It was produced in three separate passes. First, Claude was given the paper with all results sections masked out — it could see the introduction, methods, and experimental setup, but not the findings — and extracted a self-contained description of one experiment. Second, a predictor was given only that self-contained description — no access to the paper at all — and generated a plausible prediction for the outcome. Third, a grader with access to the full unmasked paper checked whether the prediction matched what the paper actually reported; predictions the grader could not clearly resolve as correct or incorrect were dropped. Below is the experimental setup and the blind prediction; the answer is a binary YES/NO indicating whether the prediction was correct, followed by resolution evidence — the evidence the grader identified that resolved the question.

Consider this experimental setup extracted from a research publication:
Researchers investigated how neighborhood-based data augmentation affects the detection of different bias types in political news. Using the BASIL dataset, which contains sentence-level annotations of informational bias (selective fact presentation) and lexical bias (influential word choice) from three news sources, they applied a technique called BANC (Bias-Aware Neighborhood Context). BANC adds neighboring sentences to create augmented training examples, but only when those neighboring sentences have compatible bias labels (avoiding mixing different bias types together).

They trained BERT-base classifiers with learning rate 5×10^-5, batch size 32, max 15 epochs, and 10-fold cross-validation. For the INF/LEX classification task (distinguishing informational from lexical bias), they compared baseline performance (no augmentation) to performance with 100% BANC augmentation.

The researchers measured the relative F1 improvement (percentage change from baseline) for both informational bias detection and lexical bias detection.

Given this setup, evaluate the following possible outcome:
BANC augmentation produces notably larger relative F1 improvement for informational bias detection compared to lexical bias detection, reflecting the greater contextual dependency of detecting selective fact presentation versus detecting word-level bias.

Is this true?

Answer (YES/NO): NO